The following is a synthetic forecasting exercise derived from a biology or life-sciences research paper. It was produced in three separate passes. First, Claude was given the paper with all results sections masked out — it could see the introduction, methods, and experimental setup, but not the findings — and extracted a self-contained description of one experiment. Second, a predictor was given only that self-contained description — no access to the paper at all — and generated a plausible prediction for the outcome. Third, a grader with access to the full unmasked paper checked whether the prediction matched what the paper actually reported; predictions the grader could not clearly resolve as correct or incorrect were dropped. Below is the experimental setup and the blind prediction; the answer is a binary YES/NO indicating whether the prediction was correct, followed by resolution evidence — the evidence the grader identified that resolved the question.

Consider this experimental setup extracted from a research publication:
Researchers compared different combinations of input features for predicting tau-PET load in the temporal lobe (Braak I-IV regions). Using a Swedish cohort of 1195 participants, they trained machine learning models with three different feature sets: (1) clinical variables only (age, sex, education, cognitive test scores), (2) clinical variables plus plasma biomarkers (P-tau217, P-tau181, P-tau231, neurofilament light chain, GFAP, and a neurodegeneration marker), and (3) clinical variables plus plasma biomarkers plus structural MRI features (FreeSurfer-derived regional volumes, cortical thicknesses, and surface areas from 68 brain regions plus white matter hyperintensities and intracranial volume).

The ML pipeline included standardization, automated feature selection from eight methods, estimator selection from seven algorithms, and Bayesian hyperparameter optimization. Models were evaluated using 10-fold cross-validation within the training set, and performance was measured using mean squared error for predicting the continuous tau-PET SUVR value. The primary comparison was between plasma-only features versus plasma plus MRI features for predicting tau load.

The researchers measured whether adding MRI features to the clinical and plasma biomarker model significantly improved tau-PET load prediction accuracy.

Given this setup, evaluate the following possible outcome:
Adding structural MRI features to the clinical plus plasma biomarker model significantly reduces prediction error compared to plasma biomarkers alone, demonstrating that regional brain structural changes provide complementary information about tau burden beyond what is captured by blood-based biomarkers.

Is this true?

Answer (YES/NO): NO